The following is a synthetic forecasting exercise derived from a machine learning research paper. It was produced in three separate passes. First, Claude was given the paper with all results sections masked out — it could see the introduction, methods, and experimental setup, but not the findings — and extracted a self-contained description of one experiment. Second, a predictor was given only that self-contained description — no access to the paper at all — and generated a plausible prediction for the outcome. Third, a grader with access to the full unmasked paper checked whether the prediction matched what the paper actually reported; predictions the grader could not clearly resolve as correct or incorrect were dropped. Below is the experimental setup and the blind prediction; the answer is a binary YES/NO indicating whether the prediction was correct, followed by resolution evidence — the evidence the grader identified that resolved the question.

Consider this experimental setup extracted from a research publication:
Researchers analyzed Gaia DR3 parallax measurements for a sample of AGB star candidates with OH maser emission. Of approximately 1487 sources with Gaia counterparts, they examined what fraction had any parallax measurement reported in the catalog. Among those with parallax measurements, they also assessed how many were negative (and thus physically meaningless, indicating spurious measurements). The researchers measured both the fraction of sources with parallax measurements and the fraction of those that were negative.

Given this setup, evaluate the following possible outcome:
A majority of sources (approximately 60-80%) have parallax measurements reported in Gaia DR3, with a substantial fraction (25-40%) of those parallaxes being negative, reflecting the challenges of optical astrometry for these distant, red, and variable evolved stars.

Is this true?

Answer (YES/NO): NO